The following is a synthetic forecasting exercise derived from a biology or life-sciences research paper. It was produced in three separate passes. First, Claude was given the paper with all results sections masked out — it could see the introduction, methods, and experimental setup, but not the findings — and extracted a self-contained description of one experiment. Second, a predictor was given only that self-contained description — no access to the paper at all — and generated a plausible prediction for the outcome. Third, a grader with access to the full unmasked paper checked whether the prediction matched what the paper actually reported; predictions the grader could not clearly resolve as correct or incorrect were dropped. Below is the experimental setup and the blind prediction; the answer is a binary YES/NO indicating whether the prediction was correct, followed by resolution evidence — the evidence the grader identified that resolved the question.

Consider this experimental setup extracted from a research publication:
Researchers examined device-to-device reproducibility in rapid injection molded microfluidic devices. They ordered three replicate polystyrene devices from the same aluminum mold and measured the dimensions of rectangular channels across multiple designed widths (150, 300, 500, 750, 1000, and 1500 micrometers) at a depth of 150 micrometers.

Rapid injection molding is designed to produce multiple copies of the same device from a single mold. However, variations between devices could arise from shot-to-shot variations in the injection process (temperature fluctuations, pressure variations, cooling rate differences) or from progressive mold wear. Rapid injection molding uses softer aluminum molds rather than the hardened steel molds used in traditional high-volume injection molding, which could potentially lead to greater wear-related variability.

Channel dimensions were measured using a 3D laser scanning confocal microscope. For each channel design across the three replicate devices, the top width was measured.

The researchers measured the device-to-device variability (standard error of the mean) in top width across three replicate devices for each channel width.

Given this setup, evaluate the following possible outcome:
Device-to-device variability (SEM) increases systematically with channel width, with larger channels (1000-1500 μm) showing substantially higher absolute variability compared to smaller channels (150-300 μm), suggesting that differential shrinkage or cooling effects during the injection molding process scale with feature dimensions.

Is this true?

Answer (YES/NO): NO